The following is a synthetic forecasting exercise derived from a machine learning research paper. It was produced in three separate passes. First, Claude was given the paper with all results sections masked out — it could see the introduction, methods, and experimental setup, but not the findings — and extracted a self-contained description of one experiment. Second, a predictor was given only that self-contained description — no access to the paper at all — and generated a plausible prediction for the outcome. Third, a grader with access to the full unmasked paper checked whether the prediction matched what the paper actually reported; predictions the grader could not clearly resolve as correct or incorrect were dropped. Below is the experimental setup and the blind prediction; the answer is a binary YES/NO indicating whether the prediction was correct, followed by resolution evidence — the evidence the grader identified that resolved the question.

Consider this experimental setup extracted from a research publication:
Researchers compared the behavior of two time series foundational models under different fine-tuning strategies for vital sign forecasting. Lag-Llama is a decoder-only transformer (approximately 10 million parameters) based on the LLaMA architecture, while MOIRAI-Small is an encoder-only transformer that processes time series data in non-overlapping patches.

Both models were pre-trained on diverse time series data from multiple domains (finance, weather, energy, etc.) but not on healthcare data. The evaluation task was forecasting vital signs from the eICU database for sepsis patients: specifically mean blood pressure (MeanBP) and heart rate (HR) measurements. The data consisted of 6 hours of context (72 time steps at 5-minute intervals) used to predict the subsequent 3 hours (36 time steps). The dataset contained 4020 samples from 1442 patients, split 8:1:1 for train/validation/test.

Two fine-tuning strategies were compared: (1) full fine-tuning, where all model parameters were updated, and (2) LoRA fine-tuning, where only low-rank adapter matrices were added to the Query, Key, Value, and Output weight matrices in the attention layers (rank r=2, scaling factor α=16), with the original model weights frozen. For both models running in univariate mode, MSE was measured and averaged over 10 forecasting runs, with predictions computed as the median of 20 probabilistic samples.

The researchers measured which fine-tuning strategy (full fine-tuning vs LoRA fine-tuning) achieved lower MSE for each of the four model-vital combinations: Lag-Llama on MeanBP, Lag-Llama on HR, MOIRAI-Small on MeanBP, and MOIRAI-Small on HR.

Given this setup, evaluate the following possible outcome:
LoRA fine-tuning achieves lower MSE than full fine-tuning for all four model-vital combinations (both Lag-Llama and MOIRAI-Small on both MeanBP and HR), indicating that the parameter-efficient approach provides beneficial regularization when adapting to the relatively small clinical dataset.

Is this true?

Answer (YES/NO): NO